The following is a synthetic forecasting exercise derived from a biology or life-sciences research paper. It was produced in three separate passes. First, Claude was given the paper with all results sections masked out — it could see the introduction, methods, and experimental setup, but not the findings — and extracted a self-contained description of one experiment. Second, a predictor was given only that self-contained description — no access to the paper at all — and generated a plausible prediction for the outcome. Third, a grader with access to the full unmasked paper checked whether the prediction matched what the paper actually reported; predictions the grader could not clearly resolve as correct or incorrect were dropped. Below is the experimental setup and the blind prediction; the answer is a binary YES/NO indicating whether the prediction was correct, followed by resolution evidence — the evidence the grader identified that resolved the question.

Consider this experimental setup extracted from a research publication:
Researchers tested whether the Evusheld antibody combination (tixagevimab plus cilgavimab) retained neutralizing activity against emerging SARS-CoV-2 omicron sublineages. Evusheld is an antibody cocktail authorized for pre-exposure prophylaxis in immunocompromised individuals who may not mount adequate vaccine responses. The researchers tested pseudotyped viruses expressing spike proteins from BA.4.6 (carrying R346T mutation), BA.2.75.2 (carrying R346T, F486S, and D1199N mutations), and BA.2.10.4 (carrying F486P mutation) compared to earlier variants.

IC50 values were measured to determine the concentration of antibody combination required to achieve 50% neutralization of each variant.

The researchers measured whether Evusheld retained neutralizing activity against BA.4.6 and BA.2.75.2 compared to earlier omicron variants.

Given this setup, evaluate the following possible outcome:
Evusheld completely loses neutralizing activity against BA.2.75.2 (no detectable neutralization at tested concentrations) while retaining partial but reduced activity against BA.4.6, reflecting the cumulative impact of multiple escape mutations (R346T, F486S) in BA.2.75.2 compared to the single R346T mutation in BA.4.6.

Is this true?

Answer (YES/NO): NO